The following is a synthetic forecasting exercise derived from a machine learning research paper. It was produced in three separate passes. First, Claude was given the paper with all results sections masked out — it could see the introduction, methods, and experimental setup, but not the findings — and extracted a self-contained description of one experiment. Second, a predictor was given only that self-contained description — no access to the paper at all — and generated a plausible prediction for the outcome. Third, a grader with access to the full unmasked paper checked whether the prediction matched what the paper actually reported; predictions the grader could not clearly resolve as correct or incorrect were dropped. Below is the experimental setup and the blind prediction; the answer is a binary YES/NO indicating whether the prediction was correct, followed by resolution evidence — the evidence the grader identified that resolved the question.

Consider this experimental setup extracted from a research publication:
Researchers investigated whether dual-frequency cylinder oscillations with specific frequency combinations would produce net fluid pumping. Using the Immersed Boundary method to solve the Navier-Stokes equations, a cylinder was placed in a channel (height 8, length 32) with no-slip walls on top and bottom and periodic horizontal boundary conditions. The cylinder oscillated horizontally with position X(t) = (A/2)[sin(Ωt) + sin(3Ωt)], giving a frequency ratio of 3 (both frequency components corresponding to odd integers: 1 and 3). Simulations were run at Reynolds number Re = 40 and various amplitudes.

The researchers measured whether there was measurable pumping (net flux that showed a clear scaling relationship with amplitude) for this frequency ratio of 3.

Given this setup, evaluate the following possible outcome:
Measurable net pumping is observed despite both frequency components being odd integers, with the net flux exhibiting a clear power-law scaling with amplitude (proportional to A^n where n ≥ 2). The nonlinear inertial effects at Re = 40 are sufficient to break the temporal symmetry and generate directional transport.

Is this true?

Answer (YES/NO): NO